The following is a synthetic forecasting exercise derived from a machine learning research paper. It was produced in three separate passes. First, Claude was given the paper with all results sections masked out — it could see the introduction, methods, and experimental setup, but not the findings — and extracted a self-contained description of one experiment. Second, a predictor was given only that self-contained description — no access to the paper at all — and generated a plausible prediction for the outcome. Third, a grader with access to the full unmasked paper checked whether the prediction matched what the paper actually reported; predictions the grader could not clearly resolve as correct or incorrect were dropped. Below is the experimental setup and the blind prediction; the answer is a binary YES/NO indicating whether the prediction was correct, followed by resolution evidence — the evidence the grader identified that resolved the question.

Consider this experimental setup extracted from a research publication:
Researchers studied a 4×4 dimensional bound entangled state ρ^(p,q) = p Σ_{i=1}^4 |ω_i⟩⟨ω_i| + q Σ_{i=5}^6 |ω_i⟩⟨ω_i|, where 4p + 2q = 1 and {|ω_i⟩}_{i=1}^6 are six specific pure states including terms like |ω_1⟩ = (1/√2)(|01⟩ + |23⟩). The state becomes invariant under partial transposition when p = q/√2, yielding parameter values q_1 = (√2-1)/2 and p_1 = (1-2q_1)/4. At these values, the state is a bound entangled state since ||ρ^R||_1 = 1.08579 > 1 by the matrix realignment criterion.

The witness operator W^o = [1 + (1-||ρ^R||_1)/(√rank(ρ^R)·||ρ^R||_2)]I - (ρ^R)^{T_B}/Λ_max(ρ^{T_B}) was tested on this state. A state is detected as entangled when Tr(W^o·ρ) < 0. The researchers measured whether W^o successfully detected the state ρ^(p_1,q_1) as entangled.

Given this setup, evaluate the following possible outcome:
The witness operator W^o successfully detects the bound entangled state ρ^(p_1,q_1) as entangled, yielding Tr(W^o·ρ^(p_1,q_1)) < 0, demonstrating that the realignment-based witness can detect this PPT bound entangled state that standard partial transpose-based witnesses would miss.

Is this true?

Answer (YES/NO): NO